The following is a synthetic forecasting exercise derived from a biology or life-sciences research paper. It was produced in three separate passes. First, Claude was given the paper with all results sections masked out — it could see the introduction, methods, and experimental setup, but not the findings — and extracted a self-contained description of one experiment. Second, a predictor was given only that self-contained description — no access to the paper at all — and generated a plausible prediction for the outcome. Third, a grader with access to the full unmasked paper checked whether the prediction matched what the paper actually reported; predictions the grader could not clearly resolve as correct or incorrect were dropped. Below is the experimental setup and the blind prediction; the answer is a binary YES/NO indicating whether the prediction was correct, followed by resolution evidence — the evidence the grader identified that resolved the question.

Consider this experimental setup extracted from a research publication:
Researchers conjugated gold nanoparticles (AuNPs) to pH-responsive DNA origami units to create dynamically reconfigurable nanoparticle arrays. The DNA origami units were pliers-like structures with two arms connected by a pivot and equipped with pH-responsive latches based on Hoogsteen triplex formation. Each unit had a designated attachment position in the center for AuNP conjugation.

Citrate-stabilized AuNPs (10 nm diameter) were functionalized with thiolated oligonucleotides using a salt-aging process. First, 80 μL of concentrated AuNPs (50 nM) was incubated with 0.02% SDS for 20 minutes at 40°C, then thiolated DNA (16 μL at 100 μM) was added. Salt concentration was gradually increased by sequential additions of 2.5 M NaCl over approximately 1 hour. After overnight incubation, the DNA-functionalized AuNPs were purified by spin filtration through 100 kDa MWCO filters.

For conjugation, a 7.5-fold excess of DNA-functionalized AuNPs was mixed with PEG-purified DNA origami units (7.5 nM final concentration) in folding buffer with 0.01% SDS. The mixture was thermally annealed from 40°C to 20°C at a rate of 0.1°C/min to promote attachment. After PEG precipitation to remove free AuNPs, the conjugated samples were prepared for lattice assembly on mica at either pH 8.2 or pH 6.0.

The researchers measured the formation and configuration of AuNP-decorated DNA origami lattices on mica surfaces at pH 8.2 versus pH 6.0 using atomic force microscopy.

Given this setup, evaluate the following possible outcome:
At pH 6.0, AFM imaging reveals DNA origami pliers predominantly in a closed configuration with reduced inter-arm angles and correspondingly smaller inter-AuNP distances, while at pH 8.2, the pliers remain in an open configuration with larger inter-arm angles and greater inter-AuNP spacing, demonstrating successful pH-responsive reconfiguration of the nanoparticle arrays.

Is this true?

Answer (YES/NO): YES